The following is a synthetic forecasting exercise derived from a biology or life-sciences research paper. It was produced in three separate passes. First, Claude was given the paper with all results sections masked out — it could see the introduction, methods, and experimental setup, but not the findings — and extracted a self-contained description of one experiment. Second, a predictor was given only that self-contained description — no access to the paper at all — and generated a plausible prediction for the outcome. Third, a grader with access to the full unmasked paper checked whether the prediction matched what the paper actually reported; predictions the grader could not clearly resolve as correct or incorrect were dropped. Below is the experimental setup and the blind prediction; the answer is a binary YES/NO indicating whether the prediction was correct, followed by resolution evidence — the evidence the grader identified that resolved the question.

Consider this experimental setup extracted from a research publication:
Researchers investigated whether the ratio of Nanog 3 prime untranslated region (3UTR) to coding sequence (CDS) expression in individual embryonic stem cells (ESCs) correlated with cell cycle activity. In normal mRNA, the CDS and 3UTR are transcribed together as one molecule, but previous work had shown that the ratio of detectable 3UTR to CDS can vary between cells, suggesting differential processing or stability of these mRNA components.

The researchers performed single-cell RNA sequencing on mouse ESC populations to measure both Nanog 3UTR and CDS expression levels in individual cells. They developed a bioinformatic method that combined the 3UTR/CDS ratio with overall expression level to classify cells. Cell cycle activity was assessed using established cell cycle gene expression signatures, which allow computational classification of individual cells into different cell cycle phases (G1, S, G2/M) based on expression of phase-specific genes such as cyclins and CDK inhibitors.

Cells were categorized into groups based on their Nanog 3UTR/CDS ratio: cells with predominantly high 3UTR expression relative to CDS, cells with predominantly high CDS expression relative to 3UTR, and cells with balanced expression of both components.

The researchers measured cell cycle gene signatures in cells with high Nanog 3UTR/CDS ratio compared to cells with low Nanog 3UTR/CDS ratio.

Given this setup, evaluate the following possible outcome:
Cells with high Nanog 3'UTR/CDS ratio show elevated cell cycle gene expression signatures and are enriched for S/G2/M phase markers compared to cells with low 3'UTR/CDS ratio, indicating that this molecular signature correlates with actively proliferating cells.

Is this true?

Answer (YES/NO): NO